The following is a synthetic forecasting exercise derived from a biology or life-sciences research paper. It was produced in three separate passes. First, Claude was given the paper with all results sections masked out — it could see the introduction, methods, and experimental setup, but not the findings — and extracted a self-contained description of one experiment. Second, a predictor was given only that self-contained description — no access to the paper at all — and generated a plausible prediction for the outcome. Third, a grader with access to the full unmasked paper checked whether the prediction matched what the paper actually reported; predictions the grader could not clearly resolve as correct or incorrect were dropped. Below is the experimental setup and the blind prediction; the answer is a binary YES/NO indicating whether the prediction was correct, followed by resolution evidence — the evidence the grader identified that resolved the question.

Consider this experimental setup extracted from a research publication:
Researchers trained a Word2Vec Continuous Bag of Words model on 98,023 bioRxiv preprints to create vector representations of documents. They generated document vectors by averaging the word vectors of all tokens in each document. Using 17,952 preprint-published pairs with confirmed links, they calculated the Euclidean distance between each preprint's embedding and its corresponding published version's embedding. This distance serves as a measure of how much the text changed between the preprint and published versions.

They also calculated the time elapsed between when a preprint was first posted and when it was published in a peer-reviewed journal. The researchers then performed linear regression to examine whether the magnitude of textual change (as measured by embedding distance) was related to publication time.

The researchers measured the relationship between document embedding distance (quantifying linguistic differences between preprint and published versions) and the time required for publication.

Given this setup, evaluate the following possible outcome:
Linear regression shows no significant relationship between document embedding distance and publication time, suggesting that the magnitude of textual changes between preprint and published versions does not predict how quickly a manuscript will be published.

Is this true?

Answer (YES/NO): NO